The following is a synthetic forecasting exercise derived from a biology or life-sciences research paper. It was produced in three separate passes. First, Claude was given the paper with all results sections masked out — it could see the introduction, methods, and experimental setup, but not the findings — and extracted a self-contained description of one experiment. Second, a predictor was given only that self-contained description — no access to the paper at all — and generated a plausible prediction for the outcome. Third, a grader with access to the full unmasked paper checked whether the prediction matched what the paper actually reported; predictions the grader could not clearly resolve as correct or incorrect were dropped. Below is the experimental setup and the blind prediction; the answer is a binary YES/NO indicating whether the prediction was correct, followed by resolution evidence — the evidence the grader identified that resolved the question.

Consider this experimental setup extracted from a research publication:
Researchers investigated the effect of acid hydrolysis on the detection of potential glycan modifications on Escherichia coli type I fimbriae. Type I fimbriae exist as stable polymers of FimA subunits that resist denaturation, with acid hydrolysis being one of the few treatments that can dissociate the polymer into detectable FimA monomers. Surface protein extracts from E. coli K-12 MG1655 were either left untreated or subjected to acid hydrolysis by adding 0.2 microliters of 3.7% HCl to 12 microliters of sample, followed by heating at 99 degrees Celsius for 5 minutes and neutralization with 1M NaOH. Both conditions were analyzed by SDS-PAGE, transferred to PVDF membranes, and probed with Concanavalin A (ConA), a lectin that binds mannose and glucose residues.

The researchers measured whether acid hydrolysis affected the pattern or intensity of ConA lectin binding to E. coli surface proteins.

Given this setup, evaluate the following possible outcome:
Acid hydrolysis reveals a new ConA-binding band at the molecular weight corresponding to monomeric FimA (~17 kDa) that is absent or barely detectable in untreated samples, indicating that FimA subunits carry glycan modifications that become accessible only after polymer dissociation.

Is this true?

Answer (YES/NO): YES